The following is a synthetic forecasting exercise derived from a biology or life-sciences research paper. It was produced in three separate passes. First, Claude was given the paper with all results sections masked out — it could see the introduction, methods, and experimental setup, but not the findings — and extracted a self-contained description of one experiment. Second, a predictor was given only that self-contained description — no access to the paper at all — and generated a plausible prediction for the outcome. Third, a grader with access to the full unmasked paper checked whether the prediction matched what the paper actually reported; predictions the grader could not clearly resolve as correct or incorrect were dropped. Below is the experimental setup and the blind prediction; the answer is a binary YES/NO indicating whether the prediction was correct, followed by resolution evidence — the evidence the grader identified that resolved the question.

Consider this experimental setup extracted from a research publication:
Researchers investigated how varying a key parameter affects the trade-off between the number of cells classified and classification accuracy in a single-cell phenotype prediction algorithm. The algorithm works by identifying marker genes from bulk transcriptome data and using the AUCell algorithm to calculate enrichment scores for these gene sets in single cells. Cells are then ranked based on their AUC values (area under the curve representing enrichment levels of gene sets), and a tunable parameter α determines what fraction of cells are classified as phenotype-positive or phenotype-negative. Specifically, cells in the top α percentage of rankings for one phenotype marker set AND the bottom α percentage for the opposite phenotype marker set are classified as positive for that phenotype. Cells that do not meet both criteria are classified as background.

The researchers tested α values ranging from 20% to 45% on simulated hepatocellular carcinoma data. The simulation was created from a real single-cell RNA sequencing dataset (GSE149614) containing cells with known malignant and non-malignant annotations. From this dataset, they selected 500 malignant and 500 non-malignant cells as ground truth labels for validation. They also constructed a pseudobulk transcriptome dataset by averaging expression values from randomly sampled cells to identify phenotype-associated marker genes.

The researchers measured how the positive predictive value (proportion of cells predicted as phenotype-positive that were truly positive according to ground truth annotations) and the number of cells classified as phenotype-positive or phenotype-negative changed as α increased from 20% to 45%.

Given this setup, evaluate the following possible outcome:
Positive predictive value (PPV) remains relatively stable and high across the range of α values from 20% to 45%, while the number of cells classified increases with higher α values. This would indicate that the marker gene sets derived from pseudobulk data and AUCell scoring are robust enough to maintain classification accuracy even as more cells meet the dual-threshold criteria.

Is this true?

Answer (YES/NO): NO